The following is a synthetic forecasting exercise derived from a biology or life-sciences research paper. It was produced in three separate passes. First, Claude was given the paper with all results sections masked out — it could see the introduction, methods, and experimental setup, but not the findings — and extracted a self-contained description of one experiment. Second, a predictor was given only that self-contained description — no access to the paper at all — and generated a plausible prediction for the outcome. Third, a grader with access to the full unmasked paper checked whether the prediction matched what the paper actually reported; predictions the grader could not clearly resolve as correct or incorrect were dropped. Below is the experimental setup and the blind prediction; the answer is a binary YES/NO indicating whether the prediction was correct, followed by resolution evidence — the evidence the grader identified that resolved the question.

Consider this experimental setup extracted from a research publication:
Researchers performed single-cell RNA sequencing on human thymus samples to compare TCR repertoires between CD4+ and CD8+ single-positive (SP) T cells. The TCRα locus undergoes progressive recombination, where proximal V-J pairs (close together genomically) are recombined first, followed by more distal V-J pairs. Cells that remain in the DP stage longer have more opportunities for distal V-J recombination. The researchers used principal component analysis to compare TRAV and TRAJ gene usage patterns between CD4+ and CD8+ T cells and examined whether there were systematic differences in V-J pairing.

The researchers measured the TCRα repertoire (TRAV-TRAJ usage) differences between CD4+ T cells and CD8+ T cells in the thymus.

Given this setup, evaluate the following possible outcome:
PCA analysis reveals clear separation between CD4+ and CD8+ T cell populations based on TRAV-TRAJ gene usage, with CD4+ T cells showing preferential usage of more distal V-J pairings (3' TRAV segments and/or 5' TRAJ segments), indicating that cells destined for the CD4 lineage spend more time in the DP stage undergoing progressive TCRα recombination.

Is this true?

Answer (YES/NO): NO